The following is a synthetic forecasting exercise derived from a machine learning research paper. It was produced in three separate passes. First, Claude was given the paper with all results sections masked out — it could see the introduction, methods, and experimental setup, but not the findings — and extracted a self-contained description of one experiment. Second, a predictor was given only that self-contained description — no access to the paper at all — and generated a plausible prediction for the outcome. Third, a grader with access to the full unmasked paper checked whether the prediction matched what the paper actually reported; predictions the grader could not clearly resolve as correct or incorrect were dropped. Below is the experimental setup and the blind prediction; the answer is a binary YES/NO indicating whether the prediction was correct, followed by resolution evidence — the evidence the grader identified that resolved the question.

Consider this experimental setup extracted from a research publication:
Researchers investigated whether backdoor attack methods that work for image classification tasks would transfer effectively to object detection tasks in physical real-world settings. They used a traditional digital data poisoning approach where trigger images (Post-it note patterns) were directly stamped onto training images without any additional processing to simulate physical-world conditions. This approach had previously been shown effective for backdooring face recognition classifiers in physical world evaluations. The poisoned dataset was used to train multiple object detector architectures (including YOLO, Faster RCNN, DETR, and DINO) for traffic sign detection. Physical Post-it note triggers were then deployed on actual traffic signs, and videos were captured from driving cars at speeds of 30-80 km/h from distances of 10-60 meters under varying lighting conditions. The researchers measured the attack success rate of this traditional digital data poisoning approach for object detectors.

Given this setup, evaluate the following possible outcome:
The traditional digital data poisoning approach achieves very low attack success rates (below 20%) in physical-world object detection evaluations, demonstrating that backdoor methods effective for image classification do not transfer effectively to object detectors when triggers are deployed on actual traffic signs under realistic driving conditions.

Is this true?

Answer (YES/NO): NO